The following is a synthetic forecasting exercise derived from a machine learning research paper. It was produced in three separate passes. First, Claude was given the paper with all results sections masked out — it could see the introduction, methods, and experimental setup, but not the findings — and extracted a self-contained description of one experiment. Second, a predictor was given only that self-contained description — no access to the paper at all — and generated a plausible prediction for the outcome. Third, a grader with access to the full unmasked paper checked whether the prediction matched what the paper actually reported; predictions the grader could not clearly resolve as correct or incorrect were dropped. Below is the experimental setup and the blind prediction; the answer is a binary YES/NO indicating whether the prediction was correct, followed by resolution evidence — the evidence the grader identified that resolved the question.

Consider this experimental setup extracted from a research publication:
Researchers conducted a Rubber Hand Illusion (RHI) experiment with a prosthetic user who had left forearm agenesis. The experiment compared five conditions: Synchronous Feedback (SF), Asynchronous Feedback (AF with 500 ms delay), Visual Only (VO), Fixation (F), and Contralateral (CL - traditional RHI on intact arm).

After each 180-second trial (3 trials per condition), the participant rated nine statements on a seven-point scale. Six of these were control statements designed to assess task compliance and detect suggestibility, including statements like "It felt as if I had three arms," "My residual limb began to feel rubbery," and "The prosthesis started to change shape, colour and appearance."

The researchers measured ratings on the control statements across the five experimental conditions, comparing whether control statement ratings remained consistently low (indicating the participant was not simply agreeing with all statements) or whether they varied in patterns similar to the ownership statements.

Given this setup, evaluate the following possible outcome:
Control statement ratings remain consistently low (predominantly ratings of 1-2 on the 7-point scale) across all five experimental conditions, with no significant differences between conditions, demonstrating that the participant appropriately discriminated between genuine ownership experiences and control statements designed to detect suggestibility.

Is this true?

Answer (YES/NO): NO